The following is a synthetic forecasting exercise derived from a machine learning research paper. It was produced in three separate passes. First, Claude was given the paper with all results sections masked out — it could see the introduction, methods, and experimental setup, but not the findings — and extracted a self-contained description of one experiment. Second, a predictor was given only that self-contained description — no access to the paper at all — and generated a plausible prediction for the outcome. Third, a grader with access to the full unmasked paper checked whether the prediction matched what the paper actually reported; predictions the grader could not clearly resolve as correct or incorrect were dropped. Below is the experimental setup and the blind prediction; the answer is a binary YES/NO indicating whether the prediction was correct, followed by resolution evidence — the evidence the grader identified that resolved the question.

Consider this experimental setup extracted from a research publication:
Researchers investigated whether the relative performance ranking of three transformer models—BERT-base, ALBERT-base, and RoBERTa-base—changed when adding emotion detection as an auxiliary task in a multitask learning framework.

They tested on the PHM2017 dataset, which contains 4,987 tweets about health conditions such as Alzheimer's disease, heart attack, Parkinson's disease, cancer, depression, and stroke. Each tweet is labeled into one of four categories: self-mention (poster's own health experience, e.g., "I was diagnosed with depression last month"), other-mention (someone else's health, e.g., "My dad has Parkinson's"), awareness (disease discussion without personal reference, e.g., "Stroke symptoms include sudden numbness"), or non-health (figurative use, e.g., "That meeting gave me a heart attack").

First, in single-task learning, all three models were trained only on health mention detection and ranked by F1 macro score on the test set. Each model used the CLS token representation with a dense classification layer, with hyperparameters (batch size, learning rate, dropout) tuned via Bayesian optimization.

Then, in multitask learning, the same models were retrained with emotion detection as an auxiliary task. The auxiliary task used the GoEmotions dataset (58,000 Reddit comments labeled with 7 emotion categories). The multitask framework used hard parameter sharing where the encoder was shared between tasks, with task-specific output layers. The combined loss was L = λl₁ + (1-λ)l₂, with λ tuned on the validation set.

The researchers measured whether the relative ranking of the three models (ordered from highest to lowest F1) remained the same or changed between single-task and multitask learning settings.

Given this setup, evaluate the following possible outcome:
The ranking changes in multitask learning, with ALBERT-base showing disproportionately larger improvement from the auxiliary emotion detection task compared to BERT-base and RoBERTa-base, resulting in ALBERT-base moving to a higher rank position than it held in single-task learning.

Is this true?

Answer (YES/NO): NO